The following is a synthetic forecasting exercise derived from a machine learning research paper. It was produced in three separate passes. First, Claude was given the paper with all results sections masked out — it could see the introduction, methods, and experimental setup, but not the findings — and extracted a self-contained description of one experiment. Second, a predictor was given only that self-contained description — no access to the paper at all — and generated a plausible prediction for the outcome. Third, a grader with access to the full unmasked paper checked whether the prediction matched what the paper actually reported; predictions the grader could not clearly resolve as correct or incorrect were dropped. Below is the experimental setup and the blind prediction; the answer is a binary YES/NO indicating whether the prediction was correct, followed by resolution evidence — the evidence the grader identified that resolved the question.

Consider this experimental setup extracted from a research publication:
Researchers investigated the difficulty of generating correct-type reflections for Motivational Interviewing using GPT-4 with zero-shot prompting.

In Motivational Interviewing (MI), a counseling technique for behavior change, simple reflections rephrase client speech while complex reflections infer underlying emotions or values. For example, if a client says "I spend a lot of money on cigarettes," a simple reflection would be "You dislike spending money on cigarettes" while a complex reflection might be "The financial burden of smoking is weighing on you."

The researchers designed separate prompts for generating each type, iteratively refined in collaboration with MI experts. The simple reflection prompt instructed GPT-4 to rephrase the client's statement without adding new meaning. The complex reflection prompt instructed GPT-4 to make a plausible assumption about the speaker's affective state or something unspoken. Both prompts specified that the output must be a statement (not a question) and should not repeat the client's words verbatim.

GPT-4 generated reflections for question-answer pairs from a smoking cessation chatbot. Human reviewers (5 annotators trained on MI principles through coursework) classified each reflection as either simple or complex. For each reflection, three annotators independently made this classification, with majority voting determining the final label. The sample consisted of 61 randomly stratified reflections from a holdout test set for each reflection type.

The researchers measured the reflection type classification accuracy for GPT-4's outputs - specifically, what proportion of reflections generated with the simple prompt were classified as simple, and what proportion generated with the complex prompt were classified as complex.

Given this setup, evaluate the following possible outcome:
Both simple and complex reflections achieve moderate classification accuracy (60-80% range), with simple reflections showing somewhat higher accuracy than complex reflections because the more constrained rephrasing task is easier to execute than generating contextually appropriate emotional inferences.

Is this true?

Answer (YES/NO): NO